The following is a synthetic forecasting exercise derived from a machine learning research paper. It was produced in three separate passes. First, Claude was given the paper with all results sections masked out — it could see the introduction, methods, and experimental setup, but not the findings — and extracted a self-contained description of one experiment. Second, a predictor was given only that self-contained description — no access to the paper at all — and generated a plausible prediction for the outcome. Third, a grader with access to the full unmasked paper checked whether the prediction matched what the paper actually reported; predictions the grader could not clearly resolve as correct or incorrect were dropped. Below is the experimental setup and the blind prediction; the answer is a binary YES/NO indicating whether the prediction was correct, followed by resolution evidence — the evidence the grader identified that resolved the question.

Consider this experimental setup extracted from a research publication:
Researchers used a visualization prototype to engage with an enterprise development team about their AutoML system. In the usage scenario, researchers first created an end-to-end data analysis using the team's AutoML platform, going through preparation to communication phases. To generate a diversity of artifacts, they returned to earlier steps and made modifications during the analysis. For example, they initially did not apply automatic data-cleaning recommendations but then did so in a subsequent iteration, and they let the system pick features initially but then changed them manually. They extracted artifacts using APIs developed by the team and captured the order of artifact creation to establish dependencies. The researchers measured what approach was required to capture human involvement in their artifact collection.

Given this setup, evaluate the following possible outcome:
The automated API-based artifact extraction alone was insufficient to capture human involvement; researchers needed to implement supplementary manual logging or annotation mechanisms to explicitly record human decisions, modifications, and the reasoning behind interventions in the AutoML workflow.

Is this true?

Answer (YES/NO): YES